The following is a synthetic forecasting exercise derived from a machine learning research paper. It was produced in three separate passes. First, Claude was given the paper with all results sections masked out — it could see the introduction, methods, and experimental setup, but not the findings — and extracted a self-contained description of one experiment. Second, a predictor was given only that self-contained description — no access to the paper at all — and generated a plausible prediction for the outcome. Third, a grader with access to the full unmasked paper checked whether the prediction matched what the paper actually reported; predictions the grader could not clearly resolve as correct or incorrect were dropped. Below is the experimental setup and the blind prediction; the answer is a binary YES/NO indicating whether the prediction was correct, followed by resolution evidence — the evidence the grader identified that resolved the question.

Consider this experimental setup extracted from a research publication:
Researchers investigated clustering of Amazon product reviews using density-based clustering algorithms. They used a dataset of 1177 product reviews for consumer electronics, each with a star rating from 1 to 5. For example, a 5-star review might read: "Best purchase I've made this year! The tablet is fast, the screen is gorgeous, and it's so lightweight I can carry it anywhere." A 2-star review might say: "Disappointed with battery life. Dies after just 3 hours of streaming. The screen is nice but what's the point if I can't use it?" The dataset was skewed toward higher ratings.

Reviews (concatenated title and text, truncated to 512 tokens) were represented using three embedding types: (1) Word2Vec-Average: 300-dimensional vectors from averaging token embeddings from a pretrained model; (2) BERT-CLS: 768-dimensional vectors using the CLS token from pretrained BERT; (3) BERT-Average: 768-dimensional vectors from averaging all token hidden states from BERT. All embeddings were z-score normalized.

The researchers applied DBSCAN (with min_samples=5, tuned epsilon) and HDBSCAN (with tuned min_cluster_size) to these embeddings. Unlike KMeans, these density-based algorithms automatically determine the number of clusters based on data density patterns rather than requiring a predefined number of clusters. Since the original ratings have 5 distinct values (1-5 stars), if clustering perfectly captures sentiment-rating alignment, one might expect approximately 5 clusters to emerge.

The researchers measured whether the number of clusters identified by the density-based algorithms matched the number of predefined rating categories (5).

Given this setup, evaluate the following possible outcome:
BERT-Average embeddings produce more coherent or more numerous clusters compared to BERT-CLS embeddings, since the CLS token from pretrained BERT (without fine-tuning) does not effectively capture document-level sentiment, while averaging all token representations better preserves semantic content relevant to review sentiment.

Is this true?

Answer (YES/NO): YES